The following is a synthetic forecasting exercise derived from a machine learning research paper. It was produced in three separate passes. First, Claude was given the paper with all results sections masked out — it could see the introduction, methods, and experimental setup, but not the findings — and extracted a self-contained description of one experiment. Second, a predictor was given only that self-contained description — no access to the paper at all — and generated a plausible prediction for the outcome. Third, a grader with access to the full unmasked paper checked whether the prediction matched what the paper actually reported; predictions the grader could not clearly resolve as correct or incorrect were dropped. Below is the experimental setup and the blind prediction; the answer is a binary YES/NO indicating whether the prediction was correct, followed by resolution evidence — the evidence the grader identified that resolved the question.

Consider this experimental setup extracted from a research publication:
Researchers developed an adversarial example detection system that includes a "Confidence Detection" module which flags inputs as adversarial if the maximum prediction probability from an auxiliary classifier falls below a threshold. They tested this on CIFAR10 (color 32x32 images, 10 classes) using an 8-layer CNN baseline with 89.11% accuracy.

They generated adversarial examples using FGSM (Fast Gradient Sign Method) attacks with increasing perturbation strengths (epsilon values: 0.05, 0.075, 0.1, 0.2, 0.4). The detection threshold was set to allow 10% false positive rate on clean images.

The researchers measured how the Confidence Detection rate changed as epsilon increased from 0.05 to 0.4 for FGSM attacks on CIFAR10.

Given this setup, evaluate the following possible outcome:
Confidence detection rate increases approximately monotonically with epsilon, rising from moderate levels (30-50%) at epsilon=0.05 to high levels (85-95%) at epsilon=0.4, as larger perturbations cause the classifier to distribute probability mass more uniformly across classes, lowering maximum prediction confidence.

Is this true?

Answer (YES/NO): NO